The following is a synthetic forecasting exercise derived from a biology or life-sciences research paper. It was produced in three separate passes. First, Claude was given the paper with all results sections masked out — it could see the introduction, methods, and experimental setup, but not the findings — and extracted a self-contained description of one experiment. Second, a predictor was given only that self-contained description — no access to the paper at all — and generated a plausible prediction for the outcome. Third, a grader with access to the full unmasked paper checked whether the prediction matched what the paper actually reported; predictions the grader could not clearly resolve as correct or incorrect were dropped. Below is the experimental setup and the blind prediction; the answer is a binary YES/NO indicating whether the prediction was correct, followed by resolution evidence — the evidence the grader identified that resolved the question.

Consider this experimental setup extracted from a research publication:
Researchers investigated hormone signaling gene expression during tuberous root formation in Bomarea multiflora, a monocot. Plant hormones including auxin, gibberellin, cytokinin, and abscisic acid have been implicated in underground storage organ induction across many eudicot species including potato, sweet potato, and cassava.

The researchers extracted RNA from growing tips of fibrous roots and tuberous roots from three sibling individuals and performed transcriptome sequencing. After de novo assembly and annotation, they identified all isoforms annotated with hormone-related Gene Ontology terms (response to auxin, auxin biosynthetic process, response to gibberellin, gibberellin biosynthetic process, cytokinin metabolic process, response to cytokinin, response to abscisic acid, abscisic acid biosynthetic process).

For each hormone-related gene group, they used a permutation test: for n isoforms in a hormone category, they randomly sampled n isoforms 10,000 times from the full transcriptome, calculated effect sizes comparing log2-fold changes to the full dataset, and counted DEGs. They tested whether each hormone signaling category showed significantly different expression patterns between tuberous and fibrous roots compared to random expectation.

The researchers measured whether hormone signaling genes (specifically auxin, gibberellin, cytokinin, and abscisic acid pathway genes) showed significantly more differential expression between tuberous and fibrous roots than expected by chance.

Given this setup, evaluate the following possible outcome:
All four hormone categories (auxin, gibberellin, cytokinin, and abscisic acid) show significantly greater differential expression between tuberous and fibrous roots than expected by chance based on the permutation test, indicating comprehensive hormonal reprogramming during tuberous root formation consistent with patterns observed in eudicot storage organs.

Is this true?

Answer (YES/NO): NO